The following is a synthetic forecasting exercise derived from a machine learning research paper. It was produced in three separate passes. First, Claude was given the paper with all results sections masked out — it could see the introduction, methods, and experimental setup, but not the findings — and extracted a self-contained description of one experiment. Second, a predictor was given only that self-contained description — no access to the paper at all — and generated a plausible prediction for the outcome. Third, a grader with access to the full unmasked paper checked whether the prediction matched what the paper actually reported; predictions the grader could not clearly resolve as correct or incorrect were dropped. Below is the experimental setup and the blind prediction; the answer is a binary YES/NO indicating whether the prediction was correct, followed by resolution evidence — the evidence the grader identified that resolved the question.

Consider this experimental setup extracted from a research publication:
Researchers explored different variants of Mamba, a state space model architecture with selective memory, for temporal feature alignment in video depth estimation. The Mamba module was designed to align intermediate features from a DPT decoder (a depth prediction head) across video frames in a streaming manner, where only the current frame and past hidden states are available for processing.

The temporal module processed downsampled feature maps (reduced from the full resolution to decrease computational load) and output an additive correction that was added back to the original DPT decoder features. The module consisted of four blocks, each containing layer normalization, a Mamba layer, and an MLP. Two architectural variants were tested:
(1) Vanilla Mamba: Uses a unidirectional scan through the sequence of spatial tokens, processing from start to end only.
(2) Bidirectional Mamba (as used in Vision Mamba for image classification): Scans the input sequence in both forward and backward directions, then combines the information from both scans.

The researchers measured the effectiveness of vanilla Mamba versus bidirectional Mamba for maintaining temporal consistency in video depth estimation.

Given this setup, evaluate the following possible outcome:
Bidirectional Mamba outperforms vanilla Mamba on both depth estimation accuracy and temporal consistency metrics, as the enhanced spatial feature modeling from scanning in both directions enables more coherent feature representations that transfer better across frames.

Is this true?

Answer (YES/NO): NO